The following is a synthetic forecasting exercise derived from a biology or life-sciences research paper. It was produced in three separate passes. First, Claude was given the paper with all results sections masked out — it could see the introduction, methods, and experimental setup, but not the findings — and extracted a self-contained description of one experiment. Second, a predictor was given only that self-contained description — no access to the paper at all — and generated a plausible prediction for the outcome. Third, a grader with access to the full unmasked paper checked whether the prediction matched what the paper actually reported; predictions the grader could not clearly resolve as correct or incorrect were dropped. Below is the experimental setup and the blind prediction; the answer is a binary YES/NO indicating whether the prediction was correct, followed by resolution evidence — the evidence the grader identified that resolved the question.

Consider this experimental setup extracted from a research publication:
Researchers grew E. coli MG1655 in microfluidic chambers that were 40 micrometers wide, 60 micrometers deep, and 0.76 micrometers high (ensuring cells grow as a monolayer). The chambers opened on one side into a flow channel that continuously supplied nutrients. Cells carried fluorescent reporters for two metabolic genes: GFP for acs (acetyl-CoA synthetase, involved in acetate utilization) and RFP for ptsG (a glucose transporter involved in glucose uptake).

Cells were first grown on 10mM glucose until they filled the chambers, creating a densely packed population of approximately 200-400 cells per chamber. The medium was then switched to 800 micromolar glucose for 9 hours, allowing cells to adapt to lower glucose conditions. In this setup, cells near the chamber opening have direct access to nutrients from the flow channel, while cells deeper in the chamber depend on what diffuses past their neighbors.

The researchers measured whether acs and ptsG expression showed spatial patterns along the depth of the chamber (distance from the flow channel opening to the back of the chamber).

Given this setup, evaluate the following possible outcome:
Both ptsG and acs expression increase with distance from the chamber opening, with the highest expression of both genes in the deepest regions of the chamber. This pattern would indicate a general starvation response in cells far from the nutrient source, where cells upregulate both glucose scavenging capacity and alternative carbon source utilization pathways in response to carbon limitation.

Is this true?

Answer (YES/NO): NO